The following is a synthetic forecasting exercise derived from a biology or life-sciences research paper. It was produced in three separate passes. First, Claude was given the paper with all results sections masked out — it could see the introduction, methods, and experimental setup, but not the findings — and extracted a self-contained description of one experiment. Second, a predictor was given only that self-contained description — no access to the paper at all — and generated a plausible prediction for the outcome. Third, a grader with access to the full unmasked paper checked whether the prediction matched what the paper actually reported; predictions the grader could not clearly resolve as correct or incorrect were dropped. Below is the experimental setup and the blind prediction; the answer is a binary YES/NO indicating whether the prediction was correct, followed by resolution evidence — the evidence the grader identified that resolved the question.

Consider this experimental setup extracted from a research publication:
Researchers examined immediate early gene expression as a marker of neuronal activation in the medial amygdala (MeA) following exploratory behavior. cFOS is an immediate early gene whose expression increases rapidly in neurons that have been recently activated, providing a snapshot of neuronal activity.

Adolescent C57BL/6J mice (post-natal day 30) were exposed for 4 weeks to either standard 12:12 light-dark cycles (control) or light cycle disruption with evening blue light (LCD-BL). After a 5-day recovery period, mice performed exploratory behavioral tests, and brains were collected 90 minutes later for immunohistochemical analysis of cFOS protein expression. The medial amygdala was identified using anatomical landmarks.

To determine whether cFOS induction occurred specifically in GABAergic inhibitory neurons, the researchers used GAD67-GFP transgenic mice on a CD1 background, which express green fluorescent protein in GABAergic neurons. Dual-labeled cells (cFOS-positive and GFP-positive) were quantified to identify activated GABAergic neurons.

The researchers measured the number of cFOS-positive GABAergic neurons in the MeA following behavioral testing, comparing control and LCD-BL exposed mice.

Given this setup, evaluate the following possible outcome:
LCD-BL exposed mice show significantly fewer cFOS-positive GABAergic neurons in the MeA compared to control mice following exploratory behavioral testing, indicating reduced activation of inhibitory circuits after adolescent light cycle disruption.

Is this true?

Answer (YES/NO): NO